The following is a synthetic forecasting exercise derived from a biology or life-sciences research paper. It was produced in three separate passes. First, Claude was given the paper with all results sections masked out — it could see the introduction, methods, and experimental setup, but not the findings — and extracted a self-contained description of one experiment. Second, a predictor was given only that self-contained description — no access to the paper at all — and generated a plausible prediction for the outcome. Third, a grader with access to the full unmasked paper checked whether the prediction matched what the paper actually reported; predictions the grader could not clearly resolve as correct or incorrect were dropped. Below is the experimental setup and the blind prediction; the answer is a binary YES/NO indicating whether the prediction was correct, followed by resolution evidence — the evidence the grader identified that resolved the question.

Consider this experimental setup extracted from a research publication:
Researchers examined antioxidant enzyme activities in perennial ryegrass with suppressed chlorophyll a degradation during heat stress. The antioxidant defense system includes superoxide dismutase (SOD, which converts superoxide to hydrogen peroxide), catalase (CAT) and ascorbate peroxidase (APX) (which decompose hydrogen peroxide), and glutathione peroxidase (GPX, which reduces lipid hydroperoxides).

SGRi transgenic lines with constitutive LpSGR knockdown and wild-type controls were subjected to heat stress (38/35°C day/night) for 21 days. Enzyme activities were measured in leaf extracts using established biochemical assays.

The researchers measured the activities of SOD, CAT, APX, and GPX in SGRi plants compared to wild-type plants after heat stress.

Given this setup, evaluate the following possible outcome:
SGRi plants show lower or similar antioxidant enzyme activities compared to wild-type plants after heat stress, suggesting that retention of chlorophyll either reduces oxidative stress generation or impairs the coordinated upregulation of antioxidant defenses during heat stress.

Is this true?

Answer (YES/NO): YES